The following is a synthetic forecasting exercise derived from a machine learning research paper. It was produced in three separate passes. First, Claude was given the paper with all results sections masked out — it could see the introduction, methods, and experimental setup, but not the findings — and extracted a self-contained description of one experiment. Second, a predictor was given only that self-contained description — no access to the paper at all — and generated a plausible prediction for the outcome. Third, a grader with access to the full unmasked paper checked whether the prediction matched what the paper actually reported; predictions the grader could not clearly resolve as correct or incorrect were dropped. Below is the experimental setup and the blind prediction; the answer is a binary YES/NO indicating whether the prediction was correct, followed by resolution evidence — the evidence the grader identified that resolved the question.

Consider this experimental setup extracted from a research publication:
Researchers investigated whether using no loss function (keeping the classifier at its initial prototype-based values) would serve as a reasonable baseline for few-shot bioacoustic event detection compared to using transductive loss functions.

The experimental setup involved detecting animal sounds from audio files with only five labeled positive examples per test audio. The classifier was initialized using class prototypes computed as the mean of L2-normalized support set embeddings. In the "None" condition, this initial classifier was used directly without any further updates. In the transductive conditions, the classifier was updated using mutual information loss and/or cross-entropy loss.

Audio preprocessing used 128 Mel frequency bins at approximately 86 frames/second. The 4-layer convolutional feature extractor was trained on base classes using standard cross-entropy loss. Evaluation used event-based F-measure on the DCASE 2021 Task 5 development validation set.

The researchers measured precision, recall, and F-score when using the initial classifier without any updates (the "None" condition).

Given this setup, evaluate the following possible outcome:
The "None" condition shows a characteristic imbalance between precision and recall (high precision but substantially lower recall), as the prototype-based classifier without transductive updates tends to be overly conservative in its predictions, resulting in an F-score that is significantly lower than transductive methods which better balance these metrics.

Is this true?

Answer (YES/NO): NO